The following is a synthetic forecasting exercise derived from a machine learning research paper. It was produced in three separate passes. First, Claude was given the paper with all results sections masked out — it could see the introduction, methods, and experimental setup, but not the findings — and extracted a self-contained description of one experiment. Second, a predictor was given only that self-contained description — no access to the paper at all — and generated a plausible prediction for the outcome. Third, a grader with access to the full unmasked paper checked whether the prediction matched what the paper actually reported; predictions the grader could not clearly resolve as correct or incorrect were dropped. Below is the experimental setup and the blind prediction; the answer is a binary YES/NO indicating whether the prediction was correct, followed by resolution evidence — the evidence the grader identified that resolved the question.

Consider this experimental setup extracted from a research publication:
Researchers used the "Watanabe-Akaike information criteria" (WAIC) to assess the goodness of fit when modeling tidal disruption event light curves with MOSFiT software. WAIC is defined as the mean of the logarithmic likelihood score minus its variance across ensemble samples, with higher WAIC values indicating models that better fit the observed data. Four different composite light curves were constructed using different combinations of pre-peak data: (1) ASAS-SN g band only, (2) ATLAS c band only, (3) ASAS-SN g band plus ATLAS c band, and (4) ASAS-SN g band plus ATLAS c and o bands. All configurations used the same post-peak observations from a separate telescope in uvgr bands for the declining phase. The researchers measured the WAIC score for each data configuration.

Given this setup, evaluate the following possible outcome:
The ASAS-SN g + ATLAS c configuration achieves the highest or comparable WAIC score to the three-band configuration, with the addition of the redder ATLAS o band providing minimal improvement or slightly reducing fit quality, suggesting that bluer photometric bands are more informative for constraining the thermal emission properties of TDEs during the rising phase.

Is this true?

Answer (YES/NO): NO